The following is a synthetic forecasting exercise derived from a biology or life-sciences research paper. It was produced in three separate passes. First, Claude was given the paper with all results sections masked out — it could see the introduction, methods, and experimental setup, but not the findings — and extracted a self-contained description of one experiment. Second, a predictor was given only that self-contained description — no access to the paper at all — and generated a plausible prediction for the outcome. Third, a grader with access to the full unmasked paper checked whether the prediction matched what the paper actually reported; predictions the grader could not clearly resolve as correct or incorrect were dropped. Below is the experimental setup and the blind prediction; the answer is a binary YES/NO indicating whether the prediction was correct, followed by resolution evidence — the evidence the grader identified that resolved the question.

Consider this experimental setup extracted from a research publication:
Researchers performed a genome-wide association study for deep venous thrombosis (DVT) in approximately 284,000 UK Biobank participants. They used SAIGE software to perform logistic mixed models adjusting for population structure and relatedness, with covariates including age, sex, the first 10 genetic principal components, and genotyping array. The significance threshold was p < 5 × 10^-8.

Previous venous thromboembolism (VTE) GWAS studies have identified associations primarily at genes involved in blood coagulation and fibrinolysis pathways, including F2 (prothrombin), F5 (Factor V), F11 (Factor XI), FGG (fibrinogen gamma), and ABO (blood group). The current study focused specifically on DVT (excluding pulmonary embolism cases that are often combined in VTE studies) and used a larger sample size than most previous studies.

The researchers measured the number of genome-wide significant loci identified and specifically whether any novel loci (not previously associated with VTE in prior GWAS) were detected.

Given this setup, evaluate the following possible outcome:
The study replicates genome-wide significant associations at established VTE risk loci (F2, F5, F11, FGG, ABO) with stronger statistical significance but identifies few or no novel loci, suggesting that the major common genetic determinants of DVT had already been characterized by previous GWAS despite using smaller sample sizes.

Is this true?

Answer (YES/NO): NO